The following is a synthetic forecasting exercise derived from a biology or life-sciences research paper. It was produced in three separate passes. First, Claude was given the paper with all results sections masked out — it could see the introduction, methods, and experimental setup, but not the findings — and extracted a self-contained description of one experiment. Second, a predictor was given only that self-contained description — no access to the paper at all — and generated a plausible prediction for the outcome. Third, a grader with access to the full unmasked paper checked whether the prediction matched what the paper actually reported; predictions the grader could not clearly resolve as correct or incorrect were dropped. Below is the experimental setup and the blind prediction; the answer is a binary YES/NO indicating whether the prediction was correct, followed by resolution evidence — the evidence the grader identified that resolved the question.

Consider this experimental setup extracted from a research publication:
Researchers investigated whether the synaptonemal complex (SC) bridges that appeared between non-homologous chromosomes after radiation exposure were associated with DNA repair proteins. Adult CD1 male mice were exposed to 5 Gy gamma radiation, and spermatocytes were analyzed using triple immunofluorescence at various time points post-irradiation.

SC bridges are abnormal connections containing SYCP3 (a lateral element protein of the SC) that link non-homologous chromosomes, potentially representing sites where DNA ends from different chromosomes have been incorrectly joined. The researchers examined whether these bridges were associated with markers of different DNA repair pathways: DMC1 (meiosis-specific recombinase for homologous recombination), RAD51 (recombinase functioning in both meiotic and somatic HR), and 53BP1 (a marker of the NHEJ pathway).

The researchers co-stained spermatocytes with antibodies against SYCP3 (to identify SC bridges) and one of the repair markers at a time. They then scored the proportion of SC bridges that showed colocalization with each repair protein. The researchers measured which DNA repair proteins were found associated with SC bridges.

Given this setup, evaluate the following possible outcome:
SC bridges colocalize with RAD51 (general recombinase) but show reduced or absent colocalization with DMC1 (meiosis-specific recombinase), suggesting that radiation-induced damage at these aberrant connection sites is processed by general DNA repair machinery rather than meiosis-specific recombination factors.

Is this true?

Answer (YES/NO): NO